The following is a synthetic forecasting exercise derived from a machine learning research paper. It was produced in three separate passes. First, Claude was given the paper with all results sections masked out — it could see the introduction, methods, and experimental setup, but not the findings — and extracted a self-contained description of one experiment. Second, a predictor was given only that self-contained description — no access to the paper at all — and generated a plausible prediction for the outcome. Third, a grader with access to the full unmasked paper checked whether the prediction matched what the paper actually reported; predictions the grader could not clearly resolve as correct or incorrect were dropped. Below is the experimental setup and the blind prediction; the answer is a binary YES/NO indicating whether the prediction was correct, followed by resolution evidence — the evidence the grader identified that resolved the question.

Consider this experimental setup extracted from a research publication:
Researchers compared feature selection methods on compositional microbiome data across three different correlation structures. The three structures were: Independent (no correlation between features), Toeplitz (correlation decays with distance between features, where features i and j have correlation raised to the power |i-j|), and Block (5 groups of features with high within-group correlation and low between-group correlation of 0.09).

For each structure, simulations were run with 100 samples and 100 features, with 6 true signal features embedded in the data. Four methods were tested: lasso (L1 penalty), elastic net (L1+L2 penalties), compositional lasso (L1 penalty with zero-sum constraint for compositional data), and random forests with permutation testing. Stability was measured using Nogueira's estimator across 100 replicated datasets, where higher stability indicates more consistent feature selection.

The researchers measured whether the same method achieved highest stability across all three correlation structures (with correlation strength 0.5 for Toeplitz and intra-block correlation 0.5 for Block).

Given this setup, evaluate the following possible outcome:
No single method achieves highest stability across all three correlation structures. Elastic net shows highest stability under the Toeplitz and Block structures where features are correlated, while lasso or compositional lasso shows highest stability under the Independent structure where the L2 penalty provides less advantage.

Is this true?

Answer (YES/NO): NO